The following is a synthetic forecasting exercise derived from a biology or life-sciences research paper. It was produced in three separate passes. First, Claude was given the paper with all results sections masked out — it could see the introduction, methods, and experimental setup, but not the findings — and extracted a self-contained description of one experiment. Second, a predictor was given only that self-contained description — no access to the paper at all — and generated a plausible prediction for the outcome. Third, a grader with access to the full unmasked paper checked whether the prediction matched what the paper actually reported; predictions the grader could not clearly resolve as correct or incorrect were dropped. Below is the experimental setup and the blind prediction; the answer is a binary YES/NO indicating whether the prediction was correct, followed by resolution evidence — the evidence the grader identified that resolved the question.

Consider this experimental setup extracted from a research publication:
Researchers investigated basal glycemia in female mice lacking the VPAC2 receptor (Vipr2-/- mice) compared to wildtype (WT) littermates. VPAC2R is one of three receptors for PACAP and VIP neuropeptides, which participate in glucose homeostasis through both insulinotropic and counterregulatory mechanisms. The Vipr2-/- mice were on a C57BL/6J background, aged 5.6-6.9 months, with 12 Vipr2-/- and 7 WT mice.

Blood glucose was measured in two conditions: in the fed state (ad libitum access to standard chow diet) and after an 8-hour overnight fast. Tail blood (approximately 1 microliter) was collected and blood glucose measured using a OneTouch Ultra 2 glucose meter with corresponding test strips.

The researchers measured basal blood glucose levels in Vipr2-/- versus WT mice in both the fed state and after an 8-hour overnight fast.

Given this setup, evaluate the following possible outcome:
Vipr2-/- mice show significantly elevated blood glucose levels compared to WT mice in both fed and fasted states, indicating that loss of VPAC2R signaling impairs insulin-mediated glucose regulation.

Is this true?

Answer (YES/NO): YES